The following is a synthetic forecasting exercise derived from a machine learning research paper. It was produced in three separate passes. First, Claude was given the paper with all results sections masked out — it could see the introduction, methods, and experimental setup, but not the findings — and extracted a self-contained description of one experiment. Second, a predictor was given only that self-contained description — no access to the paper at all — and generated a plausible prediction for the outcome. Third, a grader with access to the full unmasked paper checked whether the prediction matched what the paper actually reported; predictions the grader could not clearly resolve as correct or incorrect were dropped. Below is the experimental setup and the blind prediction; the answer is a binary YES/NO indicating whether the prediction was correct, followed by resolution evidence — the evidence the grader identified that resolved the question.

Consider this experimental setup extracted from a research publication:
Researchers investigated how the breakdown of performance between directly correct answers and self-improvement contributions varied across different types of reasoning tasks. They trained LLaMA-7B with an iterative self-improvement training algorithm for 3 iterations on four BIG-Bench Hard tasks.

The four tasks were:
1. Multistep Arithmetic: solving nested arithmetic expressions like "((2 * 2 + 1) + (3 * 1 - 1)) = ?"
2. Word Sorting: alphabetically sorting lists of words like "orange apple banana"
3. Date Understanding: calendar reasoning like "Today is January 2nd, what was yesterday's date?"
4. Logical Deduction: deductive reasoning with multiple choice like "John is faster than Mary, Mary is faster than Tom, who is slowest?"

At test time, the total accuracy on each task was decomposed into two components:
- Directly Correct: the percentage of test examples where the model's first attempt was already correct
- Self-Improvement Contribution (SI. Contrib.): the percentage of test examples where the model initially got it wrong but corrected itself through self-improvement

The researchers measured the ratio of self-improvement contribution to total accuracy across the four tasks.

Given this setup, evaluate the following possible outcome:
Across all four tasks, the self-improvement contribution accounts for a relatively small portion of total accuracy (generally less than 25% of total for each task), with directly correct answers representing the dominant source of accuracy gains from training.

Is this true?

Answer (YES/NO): YES